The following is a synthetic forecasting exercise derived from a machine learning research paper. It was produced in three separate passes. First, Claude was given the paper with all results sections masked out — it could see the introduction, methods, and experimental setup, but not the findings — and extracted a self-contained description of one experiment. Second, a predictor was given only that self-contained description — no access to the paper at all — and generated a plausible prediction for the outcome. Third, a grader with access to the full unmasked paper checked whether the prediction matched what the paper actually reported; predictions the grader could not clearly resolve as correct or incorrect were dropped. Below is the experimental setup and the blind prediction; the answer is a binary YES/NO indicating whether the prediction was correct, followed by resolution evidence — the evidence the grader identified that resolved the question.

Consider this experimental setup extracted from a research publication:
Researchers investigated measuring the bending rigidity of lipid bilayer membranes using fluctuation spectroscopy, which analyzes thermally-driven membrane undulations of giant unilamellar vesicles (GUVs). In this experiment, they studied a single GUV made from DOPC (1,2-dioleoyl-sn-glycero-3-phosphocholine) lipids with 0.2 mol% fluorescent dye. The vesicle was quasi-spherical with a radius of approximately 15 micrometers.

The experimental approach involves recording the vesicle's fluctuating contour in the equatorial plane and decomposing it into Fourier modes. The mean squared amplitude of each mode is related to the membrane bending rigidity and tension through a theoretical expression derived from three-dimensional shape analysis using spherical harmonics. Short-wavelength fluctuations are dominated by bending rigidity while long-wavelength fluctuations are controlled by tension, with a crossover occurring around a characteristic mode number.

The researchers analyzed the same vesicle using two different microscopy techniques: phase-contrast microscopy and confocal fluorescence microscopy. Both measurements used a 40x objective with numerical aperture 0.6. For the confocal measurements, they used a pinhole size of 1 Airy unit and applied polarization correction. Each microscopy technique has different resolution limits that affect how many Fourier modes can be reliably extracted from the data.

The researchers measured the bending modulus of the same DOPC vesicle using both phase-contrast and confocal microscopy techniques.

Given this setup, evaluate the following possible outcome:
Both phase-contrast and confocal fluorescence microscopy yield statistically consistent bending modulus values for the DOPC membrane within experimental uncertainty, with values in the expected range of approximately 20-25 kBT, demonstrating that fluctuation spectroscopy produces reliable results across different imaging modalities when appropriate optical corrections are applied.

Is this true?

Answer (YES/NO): YES